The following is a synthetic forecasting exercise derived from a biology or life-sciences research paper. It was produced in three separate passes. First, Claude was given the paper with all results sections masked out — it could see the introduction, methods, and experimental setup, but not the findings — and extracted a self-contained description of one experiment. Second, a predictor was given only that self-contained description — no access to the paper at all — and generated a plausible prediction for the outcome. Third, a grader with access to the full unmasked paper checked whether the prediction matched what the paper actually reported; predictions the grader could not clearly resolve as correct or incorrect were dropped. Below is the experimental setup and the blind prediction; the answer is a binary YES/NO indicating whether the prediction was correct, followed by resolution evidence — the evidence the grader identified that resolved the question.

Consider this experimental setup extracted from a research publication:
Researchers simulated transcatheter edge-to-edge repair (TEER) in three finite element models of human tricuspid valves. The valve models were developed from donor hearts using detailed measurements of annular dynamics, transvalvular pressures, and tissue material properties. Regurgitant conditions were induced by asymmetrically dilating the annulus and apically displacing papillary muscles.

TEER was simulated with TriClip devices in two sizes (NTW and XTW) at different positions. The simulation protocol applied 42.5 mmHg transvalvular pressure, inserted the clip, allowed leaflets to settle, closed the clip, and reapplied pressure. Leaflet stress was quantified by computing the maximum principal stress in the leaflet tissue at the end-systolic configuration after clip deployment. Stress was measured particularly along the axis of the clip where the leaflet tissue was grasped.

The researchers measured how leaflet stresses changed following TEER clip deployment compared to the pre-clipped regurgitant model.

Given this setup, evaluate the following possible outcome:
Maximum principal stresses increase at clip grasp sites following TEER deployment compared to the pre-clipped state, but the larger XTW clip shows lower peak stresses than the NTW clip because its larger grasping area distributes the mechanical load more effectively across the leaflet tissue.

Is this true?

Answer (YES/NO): NO